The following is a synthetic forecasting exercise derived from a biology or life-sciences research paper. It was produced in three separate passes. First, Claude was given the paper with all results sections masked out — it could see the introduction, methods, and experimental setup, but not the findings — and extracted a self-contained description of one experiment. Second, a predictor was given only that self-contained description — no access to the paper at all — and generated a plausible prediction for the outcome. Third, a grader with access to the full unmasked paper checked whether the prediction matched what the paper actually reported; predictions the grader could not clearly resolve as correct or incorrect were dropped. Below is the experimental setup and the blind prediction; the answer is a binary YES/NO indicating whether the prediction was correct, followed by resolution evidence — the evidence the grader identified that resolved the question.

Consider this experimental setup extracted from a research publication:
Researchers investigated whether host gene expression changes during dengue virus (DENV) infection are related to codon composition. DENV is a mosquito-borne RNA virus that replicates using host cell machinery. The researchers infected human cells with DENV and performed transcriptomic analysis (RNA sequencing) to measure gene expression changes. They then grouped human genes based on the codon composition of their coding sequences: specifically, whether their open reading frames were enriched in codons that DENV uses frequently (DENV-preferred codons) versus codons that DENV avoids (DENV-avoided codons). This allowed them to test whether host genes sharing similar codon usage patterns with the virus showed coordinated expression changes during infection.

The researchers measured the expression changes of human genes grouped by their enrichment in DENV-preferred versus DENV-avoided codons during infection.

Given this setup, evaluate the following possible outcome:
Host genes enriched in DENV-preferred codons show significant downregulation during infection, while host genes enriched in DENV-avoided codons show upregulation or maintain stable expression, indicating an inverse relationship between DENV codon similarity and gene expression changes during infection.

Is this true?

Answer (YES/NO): NO